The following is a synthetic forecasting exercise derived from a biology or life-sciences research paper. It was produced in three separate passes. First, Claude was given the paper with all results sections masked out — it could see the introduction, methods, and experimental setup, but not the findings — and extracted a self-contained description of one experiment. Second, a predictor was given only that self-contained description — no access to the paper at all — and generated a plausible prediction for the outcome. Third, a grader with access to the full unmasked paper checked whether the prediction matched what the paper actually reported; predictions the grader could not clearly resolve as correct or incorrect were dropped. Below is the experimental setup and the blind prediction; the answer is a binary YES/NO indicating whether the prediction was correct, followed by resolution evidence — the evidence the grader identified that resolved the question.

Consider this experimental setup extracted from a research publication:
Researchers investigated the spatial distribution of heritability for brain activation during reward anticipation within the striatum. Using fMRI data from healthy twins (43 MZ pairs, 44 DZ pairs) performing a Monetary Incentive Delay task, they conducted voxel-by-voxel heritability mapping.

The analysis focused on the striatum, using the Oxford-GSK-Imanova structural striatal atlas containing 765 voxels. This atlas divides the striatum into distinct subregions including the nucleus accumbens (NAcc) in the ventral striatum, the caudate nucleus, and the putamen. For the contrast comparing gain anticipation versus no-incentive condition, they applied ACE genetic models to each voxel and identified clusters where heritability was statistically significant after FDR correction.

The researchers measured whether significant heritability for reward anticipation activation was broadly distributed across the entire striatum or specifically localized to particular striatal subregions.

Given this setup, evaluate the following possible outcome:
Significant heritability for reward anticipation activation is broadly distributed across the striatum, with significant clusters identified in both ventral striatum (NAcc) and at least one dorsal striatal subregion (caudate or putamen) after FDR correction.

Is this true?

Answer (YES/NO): NO